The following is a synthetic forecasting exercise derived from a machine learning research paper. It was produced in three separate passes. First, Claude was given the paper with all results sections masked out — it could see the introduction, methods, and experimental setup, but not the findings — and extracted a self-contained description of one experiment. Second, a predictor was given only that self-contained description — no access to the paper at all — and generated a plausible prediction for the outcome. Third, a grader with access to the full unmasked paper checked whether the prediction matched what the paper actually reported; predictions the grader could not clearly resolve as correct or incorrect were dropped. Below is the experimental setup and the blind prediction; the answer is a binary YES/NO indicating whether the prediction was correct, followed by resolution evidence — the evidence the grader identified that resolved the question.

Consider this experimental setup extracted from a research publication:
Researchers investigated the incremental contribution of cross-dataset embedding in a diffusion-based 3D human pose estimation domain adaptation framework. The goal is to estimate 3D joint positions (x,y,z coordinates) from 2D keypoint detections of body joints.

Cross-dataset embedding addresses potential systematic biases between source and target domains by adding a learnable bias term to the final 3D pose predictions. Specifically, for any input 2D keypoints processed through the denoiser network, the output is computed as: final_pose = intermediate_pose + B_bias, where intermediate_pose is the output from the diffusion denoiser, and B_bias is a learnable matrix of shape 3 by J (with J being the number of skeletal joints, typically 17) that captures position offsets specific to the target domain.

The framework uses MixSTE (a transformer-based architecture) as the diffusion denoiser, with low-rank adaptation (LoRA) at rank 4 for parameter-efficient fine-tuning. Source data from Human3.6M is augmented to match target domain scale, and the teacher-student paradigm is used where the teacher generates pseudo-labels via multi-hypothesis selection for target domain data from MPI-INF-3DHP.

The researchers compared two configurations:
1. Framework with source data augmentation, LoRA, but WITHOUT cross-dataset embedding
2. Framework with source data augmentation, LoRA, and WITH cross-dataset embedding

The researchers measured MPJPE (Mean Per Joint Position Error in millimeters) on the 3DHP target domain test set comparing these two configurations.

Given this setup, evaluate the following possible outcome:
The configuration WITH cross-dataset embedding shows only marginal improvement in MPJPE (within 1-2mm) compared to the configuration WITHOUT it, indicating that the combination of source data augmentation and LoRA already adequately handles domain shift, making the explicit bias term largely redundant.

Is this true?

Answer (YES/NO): YES